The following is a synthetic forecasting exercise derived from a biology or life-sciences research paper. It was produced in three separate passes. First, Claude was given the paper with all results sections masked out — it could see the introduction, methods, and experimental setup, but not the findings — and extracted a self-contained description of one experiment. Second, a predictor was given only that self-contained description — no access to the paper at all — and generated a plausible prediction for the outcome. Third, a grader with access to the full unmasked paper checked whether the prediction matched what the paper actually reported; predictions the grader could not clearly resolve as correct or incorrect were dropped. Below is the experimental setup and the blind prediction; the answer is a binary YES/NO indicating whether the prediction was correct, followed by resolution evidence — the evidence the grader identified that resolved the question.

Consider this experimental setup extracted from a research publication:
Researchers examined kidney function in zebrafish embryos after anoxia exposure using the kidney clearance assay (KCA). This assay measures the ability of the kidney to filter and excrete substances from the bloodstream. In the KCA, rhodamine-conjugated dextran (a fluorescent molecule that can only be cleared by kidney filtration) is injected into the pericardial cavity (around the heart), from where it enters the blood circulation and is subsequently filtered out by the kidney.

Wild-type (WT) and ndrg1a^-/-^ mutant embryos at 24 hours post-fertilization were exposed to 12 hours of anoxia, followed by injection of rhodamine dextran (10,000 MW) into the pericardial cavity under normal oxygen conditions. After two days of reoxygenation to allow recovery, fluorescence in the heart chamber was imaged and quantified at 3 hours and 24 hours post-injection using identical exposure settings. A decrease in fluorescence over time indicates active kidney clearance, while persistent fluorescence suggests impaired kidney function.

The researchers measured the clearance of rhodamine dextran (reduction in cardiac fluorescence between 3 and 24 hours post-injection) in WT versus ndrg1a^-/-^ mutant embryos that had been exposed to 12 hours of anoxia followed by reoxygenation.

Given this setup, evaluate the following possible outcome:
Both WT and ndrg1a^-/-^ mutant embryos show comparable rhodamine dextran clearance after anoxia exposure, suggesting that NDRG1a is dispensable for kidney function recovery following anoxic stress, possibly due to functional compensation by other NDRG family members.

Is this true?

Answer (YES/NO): NO